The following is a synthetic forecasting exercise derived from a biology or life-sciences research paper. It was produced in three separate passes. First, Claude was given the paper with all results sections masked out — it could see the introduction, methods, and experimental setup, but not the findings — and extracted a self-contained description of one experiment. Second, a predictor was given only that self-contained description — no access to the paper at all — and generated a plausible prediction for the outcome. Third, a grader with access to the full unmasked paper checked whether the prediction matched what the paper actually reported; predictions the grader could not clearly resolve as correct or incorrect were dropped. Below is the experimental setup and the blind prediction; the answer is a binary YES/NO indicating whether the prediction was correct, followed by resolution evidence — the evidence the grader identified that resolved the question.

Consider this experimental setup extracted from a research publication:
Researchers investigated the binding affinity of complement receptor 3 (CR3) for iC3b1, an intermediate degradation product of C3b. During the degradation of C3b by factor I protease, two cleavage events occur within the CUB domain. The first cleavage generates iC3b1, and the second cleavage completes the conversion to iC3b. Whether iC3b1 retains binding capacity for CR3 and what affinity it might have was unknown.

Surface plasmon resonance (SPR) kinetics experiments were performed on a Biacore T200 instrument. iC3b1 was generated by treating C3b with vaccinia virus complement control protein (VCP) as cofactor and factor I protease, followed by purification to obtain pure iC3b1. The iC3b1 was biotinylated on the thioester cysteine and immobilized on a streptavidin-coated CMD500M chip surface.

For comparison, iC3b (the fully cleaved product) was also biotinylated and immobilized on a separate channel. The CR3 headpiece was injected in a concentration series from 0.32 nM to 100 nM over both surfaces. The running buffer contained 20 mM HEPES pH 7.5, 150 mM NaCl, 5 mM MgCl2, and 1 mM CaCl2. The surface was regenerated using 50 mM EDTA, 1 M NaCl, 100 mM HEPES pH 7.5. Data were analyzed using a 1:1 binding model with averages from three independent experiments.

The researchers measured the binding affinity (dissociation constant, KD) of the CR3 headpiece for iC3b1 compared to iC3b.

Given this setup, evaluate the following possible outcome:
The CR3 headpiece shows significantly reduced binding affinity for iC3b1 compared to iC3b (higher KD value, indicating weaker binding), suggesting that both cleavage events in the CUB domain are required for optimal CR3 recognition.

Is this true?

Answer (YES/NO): NO